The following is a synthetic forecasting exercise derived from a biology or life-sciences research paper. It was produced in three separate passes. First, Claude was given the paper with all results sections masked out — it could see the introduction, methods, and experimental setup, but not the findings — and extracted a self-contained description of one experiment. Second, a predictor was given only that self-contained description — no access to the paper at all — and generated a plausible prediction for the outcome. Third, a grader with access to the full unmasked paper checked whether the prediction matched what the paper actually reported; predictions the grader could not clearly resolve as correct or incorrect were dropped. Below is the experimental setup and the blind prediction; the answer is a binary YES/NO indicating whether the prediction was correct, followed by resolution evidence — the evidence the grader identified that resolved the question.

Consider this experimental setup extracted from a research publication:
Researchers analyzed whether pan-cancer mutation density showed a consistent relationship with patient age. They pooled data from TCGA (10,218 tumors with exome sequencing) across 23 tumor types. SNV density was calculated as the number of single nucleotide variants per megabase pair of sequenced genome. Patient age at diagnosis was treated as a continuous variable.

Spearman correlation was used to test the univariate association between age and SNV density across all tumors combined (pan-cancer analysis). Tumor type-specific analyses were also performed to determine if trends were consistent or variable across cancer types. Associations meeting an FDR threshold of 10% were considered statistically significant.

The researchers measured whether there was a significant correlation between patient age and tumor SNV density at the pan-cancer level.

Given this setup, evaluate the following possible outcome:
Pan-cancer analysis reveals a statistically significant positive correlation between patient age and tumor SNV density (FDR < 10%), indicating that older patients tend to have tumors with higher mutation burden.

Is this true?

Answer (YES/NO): YES